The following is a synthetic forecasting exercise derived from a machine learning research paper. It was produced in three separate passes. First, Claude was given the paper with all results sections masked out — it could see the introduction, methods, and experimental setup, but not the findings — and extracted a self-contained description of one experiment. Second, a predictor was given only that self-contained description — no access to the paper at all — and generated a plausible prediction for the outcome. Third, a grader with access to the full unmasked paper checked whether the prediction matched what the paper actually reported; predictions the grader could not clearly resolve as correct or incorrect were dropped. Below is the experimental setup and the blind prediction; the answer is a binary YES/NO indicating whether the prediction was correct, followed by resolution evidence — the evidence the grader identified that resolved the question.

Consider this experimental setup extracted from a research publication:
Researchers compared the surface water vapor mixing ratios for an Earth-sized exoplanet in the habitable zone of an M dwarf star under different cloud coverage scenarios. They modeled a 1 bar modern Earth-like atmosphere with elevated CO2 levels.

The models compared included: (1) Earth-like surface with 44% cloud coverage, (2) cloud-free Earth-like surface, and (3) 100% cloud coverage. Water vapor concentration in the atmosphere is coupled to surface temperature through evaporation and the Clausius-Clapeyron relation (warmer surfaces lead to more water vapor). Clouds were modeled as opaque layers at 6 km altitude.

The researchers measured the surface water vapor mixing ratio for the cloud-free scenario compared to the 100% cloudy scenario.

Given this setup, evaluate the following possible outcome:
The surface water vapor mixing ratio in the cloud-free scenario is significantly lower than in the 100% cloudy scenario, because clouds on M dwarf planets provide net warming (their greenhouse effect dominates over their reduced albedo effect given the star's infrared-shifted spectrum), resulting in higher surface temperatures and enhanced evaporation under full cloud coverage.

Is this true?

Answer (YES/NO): NO